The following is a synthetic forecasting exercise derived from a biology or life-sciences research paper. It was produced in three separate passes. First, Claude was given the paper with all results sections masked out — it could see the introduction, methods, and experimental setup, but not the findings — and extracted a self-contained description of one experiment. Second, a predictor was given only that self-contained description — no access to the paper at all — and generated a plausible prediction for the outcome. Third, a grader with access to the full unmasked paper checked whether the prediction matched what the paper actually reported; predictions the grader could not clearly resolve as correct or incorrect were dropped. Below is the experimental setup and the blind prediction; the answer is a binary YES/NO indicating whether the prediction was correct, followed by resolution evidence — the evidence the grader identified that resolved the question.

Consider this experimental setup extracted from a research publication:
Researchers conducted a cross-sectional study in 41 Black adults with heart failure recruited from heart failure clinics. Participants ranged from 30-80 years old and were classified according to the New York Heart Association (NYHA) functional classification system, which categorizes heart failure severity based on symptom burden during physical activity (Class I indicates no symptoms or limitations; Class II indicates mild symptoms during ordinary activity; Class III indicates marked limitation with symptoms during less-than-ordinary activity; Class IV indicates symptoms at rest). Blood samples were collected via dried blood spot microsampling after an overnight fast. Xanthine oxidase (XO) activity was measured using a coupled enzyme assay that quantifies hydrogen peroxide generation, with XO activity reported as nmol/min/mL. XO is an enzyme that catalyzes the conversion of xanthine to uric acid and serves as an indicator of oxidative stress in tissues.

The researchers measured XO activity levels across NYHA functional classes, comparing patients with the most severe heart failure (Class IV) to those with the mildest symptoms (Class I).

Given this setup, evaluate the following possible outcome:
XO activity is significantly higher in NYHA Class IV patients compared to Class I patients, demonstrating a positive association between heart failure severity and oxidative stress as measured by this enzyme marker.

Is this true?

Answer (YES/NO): YES